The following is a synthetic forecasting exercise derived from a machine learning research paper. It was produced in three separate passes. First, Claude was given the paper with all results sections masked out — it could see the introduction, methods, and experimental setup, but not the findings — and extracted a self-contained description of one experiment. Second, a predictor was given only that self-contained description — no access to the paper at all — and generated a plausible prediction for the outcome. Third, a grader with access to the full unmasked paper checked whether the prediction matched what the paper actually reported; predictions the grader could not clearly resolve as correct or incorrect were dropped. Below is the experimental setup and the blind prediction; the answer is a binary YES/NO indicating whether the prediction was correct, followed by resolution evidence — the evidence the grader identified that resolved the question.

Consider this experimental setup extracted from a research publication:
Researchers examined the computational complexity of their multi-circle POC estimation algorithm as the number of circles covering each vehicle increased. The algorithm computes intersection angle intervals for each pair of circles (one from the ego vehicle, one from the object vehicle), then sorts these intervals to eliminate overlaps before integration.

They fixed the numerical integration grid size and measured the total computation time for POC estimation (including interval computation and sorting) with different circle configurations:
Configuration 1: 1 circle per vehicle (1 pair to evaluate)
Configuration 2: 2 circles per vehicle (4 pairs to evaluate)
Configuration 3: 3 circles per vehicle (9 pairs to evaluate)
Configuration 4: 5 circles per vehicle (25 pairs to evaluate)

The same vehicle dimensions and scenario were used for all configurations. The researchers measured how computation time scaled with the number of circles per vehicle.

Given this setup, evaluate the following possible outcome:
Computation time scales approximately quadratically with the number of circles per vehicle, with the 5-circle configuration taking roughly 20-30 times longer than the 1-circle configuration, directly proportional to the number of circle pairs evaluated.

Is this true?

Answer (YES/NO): NO